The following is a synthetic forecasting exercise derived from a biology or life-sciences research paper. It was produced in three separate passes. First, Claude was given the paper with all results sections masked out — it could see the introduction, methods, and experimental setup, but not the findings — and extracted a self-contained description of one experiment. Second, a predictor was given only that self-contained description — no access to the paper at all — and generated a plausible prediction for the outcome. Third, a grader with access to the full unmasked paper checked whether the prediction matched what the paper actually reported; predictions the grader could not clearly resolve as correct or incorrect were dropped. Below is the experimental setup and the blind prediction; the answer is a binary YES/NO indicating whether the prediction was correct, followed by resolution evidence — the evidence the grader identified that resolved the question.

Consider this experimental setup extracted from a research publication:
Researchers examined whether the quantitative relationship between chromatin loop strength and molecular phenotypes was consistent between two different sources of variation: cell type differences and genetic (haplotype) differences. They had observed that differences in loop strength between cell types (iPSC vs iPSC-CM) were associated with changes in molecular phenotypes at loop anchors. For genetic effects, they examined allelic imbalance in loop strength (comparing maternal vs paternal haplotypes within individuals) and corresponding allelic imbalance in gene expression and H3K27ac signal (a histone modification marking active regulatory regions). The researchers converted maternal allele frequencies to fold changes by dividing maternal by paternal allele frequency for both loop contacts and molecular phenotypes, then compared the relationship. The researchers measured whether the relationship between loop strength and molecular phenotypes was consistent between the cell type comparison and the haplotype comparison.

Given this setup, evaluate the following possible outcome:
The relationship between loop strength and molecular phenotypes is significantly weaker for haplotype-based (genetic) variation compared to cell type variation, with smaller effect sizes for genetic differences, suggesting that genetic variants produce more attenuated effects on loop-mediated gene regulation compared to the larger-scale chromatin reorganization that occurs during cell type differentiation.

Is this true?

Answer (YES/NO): NO